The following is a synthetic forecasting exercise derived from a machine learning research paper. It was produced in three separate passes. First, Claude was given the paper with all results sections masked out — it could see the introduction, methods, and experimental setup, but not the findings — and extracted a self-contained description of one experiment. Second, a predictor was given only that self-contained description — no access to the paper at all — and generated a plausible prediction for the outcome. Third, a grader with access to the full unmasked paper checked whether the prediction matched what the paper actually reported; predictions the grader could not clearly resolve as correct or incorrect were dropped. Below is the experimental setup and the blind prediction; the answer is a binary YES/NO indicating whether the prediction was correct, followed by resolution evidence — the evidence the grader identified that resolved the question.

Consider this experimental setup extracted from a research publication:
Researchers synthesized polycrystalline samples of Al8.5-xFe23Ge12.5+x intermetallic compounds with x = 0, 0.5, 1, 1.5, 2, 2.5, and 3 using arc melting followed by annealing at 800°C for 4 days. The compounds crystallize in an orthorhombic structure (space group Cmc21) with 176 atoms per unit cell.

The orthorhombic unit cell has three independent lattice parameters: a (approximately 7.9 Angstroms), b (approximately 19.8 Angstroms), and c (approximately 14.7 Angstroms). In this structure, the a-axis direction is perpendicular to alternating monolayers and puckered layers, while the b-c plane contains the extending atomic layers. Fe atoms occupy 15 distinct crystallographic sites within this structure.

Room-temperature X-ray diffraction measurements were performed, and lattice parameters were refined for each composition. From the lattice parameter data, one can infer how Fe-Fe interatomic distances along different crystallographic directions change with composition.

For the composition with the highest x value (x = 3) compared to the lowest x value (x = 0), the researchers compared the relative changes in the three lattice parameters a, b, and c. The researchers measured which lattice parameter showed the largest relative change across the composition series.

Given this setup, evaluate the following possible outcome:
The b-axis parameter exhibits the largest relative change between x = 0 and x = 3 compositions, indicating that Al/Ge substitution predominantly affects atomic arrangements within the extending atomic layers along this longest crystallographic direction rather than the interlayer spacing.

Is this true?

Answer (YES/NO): NO